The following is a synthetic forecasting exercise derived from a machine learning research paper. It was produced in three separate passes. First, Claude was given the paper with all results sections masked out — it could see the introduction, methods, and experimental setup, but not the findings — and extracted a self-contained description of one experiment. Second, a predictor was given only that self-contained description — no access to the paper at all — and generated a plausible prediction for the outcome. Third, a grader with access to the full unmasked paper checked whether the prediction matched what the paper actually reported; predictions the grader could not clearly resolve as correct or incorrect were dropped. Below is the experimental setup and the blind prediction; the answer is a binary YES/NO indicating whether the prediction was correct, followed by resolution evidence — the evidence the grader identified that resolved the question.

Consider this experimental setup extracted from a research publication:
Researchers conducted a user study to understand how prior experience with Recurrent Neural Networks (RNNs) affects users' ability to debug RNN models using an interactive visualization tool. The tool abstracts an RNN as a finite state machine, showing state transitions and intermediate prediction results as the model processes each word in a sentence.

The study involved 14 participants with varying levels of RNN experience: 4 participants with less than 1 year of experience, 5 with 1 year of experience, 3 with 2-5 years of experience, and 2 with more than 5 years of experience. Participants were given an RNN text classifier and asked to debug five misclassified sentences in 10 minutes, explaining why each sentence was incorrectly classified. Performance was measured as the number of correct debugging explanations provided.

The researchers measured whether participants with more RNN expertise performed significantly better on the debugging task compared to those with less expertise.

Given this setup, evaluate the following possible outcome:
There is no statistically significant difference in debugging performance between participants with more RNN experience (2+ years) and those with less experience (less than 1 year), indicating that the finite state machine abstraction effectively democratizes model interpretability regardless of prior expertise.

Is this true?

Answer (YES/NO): YES